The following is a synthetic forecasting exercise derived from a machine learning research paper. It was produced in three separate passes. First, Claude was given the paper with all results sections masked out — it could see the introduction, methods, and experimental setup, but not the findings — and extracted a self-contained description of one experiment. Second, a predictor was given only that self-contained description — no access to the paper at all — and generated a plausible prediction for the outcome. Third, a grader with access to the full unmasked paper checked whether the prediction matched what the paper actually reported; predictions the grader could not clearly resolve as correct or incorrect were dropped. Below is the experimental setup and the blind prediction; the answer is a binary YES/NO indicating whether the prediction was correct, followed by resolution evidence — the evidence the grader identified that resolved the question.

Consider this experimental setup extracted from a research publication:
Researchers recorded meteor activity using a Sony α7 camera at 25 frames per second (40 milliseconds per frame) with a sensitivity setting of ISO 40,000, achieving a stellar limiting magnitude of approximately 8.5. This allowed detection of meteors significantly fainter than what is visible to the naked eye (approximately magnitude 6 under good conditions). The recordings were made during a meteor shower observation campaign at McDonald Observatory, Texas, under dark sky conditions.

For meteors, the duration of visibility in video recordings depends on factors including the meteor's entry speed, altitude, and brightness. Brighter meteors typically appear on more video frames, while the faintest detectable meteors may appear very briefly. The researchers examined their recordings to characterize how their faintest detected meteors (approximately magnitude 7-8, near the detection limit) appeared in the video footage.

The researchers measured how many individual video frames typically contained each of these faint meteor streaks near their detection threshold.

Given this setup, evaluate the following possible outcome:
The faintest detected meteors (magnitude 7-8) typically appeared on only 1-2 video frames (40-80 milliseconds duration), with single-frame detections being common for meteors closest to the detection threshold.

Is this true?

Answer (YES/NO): NO